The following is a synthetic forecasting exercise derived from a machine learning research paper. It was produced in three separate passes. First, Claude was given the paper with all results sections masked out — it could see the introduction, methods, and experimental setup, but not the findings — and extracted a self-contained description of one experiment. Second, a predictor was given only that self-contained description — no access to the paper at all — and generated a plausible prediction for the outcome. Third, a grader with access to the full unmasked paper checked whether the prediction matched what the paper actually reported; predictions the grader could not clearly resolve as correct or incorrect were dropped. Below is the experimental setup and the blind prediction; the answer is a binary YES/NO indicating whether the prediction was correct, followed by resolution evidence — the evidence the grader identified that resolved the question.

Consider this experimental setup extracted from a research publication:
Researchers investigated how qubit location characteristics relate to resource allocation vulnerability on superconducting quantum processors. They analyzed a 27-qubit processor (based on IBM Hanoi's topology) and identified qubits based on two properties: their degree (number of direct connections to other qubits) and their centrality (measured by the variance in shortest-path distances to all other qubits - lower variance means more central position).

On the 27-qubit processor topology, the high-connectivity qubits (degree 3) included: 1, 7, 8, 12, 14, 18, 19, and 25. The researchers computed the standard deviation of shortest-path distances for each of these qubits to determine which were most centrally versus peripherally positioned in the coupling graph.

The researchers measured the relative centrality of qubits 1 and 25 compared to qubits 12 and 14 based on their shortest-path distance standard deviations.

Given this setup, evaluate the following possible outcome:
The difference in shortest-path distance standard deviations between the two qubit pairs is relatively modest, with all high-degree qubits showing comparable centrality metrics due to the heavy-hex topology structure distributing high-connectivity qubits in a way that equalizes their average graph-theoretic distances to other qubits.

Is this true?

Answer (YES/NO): NO